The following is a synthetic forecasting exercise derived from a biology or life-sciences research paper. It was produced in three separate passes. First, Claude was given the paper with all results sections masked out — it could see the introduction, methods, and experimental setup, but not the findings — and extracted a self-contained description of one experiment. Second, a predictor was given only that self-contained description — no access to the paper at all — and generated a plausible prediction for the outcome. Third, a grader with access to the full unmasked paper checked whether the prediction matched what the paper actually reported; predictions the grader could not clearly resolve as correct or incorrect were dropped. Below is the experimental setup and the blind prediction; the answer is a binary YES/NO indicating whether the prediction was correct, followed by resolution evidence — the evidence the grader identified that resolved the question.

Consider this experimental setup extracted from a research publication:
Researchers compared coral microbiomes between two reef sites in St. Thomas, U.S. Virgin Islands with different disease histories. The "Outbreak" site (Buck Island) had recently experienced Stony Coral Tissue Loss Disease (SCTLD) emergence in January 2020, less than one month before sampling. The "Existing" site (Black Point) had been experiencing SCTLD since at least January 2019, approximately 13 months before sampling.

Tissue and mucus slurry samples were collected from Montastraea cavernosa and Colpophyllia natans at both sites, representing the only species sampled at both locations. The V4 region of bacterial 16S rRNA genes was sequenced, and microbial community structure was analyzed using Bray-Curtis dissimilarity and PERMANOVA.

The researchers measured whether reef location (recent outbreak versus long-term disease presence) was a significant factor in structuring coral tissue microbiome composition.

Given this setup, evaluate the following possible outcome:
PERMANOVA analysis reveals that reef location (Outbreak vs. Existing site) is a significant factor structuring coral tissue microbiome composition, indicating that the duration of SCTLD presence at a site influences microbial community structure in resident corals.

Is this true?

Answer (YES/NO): NO